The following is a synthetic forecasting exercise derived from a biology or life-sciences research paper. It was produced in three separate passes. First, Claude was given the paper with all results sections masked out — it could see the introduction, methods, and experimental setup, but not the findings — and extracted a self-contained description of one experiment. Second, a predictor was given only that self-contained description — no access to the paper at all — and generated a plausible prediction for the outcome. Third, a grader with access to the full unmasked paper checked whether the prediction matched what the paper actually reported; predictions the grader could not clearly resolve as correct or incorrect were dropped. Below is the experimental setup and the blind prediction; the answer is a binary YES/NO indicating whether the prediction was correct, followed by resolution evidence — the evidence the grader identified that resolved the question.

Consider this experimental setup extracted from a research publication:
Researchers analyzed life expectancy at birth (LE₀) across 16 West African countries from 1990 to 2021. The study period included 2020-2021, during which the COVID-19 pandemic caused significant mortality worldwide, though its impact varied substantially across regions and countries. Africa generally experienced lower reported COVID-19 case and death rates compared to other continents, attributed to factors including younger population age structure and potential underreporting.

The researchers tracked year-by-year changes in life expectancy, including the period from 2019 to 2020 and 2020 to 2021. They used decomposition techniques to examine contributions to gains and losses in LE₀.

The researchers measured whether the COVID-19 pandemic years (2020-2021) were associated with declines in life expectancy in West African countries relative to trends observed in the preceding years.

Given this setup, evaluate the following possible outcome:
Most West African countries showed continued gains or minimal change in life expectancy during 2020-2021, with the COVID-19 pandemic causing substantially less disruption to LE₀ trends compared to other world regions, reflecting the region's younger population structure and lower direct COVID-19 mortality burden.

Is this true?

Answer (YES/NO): NO